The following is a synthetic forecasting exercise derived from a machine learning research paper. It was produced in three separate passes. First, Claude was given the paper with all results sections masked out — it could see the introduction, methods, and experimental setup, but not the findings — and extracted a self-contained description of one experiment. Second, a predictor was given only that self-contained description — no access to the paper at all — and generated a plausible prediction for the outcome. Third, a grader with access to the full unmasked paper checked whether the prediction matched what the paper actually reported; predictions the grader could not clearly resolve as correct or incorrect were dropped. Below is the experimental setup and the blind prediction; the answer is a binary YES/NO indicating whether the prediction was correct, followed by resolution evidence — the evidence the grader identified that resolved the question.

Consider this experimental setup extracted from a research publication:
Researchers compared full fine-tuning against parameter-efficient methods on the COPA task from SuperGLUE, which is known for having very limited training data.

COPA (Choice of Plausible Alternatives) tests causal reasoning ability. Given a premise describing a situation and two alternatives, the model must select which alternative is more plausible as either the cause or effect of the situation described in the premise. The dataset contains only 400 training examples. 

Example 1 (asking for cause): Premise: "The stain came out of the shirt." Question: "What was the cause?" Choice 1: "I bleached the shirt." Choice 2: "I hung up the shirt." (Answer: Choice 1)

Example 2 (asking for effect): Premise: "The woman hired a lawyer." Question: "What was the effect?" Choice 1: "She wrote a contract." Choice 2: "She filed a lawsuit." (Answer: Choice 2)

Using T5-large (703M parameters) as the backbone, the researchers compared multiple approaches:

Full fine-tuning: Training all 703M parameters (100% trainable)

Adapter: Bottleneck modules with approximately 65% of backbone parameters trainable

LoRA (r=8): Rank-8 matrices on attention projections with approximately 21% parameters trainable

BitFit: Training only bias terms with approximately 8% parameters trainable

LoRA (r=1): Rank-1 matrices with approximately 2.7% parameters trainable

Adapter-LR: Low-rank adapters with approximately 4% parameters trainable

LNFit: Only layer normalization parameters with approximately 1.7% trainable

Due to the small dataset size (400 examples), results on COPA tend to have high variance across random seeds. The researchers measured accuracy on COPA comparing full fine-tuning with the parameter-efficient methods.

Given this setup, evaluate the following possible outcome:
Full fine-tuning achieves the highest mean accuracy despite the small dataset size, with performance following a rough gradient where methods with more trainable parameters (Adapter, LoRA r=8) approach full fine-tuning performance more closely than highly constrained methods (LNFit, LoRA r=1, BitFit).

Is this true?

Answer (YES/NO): NO